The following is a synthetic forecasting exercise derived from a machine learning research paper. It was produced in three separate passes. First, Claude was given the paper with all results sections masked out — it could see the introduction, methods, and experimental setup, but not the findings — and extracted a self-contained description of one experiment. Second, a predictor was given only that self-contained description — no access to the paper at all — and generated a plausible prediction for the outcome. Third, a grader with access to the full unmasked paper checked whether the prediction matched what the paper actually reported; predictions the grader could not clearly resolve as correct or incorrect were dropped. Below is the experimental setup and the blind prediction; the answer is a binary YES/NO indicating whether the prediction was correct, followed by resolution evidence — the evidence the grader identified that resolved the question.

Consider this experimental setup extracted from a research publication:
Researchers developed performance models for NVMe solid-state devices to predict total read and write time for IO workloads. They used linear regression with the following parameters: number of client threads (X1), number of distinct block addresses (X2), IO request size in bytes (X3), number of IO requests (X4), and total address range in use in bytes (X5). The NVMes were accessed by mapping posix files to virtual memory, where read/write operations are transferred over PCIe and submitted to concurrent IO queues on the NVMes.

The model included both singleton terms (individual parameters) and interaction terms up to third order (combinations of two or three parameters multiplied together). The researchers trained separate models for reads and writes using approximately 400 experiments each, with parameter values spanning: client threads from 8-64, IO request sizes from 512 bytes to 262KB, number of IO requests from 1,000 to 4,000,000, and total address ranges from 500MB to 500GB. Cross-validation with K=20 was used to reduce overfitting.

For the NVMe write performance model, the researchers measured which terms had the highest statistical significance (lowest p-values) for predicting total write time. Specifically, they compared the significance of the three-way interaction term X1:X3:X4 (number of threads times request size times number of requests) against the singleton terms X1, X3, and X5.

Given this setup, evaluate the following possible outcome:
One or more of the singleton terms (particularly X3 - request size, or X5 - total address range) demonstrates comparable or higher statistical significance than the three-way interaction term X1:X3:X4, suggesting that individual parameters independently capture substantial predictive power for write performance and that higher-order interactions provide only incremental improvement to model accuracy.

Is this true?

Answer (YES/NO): NO